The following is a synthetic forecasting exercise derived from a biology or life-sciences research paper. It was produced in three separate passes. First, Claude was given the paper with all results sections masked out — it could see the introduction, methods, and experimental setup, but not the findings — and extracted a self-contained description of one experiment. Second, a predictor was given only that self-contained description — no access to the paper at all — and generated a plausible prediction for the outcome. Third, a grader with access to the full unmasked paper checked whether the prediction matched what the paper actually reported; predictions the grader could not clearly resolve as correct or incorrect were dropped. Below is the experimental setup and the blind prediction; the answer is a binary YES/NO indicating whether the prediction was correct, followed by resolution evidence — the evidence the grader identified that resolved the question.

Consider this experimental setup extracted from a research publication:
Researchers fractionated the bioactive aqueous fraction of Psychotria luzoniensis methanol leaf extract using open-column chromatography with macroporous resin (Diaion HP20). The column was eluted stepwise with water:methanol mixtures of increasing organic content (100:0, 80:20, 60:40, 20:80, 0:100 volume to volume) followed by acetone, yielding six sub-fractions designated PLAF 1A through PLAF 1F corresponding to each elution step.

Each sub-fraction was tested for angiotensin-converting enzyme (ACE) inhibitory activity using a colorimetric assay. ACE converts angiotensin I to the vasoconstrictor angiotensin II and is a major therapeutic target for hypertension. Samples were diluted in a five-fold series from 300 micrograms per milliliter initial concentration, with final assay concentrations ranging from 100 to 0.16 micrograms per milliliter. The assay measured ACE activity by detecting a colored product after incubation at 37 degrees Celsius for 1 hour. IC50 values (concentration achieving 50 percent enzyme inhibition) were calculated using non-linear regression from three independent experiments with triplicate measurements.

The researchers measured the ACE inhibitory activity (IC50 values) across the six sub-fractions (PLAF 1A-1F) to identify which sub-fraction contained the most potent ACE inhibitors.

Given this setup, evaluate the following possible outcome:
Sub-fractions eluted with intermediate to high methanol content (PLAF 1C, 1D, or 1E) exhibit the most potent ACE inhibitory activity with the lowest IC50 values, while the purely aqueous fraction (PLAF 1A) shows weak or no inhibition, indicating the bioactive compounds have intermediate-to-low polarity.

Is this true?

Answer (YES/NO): YES